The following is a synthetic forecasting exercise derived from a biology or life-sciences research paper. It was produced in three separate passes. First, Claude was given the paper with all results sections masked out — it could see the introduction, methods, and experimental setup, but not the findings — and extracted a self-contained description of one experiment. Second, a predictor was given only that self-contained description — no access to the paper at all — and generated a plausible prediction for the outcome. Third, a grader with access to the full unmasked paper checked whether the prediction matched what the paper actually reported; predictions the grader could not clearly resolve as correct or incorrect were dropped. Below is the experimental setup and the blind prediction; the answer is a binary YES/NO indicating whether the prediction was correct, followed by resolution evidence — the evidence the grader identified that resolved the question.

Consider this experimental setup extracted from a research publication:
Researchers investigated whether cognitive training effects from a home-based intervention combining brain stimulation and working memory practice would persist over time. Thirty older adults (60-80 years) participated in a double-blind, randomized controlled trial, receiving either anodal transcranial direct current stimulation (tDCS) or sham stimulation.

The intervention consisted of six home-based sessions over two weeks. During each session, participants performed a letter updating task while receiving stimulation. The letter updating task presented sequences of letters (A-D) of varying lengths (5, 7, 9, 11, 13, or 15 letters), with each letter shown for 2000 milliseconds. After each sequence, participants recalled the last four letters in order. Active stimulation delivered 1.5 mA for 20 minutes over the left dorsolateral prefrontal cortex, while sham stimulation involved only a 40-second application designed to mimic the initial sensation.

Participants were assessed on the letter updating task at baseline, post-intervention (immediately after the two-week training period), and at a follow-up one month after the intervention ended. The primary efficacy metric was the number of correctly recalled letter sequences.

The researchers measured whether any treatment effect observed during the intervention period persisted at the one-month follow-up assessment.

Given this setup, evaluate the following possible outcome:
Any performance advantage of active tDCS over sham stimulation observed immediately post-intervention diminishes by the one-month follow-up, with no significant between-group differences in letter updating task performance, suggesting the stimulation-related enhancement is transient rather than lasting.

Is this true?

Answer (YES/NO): NO